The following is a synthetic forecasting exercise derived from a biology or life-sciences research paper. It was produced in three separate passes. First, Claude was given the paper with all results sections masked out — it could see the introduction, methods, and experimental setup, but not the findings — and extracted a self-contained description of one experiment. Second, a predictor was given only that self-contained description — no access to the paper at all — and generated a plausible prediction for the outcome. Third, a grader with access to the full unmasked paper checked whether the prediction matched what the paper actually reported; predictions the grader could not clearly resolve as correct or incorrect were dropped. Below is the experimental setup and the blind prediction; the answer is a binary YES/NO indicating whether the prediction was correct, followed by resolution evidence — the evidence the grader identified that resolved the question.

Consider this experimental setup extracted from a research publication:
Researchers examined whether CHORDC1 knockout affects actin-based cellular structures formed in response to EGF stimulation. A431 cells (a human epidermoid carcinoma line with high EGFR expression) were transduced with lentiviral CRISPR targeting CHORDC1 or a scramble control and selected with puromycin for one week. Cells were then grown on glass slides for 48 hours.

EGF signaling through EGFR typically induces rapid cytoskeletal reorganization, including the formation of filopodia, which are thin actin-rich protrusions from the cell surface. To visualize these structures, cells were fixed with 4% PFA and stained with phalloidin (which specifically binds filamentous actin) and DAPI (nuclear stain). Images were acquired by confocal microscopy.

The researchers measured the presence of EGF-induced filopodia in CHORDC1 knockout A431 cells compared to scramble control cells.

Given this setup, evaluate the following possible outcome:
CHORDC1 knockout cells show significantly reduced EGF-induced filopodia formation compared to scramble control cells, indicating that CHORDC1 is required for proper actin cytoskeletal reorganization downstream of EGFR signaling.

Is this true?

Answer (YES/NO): YES